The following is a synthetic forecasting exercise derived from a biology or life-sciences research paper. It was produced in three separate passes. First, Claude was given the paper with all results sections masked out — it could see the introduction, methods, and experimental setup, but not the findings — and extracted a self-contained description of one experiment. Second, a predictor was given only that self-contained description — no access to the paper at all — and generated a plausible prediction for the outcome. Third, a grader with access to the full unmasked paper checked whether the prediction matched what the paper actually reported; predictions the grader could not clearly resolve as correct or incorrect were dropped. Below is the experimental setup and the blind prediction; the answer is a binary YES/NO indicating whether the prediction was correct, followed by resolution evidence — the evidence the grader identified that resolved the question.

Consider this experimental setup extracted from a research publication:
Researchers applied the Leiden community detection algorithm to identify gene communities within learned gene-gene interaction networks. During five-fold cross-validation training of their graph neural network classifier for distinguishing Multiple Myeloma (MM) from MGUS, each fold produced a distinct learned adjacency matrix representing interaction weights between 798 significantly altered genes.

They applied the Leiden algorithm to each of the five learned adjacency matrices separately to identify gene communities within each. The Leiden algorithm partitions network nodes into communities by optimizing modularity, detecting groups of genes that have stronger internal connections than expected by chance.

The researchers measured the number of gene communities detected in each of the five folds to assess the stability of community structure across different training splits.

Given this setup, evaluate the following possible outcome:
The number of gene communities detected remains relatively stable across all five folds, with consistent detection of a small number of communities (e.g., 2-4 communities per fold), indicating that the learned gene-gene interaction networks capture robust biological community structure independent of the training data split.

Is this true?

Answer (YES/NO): NO